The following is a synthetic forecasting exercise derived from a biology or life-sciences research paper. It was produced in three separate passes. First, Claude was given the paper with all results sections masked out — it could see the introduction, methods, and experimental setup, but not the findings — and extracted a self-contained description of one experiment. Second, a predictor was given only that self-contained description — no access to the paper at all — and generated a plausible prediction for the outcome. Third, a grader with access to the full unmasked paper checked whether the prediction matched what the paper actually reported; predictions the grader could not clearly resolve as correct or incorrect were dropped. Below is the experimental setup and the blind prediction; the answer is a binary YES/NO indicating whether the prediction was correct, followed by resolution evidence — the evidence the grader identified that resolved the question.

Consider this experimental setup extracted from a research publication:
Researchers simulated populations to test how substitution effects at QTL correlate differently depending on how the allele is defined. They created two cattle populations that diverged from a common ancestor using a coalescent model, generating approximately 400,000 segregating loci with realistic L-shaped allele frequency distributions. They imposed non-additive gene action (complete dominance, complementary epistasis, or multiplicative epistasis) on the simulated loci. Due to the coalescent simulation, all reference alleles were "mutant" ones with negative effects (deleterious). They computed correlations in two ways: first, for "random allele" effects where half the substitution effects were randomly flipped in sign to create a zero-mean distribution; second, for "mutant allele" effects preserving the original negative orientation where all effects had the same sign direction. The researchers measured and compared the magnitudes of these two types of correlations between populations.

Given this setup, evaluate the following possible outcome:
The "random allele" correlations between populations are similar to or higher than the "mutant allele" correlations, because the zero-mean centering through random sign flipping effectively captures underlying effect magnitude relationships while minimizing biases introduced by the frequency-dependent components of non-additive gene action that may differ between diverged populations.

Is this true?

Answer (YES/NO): YES